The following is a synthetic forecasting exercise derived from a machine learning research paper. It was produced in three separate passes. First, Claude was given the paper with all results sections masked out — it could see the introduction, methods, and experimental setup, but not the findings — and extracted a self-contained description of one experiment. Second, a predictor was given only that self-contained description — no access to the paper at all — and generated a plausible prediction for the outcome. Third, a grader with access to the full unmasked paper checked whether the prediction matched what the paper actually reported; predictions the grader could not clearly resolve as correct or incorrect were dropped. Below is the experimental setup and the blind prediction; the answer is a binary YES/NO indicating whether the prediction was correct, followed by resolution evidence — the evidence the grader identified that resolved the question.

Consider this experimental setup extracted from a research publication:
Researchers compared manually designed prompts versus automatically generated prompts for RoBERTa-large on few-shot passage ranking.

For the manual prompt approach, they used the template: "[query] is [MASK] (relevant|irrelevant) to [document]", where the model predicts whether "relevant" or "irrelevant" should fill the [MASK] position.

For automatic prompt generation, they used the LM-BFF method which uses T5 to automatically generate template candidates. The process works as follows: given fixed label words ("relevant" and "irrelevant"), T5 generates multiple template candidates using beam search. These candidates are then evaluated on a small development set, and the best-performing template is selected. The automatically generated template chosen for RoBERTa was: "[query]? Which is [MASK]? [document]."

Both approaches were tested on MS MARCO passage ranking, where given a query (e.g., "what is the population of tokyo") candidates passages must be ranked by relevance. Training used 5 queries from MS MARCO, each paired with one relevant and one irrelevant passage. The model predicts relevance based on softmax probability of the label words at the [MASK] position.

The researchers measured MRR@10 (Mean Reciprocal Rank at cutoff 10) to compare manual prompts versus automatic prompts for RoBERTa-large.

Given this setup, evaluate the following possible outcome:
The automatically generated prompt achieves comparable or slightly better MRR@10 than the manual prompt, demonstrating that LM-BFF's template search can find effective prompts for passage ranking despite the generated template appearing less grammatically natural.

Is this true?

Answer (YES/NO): YES